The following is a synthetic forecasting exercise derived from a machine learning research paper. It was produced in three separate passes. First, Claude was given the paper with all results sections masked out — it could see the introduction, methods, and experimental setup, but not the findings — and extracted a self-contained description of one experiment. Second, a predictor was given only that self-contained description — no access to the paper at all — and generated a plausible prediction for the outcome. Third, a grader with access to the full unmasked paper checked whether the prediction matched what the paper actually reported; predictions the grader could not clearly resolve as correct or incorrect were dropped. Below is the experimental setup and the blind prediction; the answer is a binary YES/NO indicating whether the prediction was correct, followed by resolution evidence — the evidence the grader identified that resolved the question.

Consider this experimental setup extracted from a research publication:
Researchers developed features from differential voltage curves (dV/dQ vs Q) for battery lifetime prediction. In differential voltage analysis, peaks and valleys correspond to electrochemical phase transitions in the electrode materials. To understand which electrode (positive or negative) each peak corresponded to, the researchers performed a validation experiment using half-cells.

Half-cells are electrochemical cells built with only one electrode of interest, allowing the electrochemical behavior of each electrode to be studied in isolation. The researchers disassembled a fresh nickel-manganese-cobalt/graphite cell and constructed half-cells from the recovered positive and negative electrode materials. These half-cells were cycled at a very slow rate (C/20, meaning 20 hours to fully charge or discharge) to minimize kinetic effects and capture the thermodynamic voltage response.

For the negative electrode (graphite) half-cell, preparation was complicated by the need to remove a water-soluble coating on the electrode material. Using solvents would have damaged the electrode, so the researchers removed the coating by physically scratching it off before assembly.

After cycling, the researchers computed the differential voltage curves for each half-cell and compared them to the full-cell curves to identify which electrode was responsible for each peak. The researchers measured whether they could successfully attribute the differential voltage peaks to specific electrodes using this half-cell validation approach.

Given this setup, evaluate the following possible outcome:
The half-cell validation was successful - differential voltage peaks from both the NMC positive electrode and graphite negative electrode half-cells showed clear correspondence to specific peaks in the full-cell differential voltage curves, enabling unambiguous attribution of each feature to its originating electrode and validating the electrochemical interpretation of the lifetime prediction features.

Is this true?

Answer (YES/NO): NO